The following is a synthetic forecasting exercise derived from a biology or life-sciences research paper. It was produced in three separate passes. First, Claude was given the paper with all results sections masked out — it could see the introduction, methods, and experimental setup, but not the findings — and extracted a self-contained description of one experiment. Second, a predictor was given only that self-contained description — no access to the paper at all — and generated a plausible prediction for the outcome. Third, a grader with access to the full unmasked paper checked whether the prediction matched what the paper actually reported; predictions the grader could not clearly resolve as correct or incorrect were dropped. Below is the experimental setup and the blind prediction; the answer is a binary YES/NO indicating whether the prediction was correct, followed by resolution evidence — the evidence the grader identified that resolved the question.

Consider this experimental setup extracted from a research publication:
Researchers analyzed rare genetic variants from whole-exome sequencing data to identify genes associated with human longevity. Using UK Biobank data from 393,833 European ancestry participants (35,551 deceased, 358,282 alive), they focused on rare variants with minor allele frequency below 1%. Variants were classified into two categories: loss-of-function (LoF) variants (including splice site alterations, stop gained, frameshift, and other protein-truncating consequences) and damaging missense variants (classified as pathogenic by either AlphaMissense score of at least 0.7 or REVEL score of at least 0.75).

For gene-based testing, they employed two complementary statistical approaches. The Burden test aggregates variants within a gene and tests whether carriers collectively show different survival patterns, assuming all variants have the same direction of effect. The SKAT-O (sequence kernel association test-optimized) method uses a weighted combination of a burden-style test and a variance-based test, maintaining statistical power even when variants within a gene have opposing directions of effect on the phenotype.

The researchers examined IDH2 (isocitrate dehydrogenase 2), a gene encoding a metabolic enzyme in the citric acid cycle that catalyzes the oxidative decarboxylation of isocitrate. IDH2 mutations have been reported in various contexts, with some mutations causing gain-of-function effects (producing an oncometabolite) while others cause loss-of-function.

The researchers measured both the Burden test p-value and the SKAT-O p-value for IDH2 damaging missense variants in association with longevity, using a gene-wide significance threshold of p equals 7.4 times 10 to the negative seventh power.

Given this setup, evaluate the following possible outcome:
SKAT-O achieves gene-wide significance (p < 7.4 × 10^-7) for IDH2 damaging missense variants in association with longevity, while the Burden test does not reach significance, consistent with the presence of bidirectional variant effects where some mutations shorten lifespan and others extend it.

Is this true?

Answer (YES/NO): YES